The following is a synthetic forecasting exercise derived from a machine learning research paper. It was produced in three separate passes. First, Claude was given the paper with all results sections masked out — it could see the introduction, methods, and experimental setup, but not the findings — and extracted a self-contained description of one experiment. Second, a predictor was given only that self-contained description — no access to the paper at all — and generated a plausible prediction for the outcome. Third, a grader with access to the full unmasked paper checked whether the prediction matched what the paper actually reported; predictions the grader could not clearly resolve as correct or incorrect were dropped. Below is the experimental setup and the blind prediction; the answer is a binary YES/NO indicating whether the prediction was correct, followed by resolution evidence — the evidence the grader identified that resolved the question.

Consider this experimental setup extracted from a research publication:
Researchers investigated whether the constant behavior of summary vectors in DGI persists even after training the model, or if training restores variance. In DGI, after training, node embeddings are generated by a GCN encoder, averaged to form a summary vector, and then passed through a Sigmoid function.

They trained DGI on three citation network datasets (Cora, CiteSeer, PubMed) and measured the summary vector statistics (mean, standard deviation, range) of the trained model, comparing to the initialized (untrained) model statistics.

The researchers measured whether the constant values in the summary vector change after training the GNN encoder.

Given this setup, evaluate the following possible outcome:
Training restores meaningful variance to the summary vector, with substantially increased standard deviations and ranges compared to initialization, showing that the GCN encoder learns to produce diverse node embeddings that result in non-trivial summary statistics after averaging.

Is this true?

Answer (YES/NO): NO